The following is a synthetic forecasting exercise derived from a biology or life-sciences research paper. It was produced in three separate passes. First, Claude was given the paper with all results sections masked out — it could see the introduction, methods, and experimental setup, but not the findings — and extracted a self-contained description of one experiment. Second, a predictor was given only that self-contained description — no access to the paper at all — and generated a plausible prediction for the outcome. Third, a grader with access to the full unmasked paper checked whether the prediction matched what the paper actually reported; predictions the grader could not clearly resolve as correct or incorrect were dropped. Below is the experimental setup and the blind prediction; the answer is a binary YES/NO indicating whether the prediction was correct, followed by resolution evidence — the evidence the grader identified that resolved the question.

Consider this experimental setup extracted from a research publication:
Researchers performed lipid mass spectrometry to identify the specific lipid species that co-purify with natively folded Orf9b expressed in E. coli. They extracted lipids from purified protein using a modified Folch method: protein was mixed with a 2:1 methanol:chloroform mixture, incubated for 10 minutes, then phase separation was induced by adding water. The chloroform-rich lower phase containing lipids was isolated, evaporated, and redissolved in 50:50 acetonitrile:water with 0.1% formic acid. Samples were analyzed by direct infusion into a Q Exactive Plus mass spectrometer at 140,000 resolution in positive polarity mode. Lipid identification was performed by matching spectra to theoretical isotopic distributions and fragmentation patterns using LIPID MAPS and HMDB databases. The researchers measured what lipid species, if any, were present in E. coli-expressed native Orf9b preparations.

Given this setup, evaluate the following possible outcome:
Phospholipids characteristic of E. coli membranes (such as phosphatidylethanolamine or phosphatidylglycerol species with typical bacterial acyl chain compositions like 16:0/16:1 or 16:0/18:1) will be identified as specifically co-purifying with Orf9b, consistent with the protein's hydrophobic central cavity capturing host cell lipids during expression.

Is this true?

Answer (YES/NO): NO